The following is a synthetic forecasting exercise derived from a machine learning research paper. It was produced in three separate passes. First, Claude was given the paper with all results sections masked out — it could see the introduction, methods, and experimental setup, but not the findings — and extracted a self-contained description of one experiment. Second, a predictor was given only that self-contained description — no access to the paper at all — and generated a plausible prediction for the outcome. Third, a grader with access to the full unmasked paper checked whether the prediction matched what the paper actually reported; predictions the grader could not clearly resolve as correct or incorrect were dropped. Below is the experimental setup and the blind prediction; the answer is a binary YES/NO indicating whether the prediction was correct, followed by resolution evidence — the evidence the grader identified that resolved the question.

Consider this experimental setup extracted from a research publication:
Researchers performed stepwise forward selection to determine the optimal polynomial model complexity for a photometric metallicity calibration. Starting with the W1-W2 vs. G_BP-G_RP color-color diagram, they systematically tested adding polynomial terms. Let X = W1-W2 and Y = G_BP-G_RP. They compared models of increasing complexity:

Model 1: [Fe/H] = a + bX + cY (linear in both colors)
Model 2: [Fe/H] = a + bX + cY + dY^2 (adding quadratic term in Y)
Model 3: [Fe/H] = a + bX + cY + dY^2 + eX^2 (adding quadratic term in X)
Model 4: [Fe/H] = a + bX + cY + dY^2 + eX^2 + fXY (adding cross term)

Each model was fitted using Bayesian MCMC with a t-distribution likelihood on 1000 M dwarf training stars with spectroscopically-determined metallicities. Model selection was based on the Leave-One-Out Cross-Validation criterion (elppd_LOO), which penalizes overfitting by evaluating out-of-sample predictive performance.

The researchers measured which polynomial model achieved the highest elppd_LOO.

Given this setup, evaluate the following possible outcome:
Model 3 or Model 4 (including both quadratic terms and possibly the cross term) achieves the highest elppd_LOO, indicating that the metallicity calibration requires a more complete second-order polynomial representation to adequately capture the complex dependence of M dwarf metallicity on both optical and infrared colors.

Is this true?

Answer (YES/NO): YES